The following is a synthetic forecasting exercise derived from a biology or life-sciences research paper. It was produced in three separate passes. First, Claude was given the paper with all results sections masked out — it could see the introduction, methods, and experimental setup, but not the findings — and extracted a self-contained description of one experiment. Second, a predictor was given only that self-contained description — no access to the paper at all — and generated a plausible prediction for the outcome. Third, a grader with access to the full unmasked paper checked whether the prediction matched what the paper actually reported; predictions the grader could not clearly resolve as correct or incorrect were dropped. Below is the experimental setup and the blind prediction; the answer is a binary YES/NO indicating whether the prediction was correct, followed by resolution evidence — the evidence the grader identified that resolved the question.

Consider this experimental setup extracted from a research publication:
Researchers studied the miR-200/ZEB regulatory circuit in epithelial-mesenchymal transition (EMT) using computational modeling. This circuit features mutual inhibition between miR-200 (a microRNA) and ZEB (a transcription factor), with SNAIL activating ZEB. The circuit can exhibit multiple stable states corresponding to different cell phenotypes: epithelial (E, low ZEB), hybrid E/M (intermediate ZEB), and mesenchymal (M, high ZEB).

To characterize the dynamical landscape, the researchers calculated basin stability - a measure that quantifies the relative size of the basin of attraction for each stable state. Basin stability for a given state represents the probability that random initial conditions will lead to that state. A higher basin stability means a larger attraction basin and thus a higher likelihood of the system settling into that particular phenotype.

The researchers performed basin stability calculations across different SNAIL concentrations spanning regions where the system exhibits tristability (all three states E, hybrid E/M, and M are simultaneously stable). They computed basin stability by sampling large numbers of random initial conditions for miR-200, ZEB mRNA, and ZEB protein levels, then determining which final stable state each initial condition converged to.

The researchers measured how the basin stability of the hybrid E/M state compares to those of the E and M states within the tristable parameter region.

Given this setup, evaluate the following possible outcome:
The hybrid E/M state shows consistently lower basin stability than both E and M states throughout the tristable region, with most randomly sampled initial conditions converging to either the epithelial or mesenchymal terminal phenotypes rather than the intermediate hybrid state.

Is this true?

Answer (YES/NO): NO